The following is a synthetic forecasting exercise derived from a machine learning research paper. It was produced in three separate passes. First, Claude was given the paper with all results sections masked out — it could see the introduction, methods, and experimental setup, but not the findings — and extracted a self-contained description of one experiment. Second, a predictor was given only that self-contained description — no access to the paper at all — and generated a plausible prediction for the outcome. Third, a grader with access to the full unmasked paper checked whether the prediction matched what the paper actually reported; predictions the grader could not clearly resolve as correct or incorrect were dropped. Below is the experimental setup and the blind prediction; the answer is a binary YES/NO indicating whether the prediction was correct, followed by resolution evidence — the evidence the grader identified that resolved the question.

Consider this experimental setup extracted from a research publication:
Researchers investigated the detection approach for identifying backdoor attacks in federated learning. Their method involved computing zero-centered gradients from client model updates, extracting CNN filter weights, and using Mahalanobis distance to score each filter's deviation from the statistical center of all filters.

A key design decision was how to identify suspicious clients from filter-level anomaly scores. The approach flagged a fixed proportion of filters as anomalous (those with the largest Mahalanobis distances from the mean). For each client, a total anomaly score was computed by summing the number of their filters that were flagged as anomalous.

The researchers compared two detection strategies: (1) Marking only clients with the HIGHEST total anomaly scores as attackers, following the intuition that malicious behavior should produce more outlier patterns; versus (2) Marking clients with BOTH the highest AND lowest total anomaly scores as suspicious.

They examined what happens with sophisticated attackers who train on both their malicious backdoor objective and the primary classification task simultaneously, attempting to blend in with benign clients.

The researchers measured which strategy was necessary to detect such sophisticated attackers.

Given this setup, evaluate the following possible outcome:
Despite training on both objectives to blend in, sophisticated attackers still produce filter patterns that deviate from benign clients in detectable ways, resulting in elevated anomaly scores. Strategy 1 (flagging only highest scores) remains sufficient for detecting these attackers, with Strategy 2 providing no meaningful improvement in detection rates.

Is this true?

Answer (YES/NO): NO